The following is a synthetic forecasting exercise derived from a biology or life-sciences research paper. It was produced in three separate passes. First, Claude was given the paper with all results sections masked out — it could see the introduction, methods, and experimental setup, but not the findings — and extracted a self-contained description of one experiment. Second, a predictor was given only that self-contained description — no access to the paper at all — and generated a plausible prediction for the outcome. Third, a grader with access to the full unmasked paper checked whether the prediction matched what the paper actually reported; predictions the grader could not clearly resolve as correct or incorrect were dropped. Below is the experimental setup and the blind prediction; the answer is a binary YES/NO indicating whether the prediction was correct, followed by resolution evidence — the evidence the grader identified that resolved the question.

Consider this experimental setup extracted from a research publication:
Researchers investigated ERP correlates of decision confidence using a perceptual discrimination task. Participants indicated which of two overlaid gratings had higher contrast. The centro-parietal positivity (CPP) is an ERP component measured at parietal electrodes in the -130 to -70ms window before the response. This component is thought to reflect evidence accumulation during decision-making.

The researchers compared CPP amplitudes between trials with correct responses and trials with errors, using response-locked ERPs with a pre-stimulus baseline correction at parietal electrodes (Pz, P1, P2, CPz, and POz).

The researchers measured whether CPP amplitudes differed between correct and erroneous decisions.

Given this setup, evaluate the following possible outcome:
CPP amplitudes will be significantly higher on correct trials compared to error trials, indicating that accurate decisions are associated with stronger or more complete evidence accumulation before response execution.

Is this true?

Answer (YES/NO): YES